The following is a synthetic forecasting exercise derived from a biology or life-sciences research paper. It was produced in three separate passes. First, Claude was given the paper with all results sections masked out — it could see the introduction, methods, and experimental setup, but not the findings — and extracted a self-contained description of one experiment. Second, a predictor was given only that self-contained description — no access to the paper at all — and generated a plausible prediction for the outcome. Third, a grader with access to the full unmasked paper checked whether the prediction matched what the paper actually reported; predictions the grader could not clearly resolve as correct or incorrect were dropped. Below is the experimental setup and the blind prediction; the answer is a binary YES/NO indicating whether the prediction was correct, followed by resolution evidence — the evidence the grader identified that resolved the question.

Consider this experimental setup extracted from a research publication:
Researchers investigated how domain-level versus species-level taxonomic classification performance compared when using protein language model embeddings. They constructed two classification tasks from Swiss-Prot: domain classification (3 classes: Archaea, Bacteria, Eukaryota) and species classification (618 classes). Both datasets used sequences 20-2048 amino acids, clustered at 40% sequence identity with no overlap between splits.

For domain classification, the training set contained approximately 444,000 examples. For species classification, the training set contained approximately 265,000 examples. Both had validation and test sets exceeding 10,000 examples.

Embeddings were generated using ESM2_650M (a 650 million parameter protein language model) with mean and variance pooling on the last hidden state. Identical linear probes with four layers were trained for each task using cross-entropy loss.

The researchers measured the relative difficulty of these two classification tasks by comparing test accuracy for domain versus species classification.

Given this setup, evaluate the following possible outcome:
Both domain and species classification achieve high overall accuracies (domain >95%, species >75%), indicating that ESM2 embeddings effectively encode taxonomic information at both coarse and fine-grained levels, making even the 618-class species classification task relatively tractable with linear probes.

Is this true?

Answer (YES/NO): NO